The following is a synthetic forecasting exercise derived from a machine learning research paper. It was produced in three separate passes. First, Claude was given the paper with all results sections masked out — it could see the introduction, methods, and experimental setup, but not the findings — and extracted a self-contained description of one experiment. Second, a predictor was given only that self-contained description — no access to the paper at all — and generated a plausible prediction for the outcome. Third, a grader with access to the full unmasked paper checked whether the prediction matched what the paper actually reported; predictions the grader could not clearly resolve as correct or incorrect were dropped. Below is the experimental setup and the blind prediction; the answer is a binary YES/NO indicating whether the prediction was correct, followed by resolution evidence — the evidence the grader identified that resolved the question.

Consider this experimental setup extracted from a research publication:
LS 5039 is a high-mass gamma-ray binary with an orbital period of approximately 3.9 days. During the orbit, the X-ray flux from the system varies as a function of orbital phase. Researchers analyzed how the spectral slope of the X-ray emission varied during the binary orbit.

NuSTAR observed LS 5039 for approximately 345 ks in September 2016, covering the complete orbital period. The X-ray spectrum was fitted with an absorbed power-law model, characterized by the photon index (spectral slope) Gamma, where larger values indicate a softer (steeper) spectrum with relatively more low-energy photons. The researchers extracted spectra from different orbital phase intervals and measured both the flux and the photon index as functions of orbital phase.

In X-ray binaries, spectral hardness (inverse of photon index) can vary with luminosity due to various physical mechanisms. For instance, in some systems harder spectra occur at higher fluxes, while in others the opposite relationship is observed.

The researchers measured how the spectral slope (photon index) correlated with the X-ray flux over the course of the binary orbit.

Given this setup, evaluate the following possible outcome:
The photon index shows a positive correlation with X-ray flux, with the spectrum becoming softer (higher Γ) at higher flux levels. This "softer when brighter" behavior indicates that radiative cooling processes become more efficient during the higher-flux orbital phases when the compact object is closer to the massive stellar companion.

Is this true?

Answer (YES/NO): NO